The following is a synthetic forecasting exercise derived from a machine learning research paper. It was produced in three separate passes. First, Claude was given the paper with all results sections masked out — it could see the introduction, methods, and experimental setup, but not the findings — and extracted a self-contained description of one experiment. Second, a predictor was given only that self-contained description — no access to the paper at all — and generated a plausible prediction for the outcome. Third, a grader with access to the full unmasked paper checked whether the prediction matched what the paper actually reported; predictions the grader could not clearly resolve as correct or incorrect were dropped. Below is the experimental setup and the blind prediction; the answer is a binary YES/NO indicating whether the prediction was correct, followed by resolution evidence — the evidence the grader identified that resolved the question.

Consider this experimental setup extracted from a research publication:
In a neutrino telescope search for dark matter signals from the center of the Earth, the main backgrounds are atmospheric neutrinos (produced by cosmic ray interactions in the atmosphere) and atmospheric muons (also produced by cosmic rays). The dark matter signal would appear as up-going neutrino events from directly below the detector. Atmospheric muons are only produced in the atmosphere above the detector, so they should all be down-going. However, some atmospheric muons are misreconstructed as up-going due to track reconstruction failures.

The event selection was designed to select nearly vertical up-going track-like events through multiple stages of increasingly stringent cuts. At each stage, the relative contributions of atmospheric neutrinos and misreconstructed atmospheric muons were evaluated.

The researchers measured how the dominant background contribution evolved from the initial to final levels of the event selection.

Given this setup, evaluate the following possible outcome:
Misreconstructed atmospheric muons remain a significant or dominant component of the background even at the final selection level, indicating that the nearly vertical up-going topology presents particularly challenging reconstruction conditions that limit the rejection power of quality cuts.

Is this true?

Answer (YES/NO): NO